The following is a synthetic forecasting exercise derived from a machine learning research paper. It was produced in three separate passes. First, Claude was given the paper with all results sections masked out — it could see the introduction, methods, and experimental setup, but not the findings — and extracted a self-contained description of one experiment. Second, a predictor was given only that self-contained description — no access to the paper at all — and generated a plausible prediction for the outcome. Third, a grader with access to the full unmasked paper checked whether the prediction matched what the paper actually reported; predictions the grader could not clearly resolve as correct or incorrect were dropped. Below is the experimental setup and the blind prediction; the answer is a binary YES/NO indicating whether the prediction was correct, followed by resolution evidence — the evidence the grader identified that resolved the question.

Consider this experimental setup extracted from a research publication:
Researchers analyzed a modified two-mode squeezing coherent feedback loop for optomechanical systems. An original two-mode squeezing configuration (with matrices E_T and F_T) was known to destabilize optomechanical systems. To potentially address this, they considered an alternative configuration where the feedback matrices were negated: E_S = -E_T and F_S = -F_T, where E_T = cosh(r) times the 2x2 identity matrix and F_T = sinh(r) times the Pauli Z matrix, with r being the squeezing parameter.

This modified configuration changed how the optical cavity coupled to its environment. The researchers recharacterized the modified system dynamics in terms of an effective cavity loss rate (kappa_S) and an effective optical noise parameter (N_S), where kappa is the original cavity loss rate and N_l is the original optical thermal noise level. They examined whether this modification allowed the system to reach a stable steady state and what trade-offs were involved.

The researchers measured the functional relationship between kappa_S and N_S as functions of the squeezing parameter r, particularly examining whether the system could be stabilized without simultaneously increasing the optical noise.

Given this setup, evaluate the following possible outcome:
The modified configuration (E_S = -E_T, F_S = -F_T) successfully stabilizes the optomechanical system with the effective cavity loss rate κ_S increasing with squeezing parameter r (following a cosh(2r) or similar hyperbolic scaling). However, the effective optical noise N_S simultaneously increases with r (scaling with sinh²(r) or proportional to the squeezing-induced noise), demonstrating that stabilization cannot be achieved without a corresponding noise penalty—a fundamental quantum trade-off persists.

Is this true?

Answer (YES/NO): NO